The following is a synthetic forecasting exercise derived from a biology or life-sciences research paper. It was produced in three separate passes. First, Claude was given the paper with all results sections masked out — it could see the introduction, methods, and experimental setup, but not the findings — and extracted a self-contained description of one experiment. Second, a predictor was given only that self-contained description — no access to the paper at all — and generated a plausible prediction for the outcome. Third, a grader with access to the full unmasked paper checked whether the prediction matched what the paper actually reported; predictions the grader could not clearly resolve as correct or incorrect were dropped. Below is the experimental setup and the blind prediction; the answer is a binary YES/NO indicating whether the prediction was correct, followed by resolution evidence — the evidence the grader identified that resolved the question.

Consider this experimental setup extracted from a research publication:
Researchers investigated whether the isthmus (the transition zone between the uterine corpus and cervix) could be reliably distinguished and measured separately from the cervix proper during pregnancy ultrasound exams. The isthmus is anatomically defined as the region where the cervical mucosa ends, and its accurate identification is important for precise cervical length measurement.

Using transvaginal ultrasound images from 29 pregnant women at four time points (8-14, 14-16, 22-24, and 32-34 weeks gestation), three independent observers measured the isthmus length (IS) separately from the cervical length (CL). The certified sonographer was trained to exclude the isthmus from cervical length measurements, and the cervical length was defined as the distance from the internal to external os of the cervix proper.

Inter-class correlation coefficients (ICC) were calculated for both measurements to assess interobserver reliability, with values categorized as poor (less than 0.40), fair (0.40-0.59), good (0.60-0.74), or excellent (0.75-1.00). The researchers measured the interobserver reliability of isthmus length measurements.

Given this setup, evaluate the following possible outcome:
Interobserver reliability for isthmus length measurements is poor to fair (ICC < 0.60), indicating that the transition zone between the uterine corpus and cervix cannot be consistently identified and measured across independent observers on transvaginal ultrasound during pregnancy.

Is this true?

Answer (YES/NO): NO